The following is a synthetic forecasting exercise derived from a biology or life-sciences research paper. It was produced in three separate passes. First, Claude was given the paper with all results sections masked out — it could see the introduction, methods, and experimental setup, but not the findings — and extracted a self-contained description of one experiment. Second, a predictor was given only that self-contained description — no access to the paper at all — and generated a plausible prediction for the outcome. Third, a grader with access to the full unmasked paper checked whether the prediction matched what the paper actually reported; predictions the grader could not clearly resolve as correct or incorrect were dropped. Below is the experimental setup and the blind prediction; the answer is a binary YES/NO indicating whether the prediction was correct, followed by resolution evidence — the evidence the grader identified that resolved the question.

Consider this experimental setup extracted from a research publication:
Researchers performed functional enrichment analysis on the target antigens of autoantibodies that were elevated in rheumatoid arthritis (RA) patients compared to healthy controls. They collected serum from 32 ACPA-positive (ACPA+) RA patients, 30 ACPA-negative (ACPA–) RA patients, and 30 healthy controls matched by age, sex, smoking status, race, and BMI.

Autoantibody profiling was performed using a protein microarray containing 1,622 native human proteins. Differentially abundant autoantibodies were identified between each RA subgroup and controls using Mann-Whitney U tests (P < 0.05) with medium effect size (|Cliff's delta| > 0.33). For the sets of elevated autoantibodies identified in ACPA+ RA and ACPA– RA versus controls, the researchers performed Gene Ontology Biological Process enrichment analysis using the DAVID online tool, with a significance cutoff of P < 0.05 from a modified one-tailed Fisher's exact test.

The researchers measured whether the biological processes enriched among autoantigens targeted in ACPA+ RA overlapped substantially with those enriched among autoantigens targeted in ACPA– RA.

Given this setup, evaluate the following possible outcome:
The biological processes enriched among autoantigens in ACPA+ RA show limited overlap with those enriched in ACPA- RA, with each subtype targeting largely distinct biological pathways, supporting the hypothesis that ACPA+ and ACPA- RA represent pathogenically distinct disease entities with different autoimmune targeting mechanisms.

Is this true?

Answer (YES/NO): YES